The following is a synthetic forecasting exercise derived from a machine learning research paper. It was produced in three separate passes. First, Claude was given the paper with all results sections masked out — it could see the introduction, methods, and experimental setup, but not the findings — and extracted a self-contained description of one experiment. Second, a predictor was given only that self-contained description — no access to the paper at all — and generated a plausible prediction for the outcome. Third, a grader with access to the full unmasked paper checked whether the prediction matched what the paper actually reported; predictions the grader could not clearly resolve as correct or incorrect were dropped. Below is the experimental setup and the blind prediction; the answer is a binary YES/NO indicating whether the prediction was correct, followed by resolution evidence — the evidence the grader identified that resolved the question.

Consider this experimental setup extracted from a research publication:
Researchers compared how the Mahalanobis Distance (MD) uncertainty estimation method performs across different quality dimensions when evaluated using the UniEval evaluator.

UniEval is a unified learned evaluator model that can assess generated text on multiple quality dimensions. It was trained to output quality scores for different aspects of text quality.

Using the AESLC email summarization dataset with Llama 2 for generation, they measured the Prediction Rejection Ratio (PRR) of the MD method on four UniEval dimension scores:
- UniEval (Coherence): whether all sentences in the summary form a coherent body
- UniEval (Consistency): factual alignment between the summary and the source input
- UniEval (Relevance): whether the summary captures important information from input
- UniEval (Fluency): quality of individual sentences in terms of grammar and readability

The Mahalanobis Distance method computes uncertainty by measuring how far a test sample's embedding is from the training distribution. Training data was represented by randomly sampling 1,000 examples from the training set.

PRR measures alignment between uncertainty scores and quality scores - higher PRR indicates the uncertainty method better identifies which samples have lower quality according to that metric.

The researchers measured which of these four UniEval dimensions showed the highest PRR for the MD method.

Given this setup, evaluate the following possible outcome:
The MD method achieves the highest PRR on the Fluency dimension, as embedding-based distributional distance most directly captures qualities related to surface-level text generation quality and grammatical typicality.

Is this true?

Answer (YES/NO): NO